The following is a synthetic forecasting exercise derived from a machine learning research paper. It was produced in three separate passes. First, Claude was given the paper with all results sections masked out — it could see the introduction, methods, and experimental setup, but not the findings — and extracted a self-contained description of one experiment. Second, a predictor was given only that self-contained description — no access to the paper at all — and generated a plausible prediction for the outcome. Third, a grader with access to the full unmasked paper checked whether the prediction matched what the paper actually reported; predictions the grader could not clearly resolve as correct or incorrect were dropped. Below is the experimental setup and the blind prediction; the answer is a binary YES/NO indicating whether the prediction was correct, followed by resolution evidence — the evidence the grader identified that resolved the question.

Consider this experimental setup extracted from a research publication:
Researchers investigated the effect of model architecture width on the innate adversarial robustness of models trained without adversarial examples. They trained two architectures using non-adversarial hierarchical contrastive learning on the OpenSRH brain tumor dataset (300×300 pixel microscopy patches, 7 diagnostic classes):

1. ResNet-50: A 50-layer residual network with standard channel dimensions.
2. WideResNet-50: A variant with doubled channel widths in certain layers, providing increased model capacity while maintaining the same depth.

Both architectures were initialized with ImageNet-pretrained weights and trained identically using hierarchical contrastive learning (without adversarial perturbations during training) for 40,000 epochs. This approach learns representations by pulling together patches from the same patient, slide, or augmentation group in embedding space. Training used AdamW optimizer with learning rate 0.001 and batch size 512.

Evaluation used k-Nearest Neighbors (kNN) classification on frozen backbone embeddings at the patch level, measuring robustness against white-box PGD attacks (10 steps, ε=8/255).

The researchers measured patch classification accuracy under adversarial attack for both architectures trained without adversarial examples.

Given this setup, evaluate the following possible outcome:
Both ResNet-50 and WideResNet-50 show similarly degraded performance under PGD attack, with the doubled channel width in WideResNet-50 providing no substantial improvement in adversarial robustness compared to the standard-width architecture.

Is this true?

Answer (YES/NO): NO